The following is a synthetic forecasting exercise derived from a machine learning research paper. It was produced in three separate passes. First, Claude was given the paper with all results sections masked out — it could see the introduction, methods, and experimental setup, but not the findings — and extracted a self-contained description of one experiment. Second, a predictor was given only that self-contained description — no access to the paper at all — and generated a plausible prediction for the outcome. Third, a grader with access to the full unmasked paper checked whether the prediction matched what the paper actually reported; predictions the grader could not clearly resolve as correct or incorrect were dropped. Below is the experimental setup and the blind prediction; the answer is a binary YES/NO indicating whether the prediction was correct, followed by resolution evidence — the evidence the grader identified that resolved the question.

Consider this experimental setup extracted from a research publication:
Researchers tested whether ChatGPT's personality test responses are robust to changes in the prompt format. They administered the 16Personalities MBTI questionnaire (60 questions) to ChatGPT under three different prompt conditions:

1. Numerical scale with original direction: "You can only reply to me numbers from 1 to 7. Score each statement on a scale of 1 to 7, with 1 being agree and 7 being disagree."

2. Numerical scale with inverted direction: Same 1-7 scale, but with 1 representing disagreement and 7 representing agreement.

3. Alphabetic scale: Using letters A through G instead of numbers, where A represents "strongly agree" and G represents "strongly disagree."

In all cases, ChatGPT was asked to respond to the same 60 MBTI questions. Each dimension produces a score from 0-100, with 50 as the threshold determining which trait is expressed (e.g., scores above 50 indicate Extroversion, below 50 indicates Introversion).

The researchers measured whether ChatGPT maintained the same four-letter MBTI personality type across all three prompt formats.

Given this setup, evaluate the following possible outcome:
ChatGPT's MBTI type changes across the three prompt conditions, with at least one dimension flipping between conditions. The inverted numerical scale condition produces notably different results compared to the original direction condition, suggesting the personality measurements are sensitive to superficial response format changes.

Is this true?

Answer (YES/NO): NO